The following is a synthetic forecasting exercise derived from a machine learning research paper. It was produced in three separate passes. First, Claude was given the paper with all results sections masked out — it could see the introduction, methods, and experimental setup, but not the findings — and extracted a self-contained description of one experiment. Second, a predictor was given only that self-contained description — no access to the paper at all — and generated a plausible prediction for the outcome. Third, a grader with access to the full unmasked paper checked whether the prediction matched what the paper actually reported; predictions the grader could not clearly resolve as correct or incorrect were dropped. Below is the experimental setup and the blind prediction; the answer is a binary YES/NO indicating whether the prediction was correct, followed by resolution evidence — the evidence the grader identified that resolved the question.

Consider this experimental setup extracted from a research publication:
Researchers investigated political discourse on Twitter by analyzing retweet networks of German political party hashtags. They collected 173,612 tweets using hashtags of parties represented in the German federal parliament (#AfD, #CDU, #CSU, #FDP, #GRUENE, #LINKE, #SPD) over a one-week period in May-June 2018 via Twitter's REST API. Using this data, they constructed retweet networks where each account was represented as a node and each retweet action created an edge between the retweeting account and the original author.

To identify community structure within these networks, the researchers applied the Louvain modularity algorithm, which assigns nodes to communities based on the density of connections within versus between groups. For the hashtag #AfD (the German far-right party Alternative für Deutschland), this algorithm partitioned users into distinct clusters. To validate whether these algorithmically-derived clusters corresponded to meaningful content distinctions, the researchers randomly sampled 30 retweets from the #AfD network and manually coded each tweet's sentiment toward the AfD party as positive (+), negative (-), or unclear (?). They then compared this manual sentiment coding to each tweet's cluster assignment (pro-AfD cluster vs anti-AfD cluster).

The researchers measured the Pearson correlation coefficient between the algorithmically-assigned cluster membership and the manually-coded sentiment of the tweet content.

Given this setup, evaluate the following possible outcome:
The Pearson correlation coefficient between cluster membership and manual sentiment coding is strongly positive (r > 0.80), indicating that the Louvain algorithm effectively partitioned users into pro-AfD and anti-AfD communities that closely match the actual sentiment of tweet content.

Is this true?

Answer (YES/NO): YES